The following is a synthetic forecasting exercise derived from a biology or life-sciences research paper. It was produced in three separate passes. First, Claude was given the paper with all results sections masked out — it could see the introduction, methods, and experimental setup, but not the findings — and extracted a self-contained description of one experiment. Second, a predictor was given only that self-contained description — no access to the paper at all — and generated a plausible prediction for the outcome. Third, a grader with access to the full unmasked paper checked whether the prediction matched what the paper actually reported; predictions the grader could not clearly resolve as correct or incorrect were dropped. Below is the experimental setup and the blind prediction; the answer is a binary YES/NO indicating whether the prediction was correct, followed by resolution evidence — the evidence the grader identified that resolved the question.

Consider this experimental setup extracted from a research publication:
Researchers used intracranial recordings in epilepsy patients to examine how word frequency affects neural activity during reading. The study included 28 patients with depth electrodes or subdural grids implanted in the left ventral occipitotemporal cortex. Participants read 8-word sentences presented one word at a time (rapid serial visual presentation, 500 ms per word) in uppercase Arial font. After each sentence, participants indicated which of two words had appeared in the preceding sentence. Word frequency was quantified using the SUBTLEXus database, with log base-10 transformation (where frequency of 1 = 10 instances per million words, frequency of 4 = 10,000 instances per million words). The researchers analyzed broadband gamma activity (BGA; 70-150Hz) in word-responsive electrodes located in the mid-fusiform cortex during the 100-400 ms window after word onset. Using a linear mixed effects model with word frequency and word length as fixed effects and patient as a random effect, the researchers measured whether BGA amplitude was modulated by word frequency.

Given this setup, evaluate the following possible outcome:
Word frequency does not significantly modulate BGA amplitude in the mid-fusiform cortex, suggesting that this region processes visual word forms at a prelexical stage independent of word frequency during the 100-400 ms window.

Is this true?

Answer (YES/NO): NO